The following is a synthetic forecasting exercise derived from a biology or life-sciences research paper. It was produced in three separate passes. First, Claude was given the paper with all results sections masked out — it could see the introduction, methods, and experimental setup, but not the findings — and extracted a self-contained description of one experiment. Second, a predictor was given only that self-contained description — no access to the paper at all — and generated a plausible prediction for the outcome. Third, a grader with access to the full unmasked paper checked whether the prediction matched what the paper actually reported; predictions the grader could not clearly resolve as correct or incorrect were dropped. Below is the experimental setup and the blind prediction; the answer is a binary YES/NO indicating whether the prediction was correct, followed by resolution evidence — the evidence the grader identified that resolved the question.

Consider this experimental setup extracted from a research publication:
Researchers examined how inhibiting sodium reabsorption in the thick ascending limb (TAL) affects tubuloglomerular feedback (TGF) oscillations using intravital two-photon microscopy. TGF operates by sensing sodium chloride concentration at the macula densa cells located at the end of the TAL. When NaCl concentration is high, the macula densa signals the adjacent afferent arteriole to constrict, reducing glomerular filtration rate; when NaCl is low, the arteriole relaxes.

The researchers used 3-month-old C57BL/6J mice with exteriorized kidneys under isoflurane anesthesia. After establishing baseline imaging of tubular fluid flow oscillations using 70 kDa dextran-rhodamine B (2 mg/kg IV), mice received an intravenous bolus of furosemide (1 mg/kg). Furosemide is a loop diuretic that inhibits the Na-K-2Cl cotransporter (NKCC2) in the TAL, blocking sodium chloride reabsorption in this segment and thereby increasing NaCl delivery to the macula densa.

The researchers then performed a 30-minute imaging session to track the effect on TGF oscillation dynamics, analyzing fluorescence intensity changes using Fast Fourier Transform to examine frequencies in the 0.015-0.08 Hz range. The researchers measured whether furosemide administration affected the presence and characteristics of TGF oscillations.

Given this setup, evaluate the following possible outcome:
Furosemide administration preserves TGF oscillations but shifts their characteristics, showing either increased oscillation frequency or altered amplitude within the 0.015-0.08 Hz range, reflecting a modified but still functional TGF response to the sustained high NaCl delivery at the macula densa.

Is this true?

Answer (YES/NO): NO